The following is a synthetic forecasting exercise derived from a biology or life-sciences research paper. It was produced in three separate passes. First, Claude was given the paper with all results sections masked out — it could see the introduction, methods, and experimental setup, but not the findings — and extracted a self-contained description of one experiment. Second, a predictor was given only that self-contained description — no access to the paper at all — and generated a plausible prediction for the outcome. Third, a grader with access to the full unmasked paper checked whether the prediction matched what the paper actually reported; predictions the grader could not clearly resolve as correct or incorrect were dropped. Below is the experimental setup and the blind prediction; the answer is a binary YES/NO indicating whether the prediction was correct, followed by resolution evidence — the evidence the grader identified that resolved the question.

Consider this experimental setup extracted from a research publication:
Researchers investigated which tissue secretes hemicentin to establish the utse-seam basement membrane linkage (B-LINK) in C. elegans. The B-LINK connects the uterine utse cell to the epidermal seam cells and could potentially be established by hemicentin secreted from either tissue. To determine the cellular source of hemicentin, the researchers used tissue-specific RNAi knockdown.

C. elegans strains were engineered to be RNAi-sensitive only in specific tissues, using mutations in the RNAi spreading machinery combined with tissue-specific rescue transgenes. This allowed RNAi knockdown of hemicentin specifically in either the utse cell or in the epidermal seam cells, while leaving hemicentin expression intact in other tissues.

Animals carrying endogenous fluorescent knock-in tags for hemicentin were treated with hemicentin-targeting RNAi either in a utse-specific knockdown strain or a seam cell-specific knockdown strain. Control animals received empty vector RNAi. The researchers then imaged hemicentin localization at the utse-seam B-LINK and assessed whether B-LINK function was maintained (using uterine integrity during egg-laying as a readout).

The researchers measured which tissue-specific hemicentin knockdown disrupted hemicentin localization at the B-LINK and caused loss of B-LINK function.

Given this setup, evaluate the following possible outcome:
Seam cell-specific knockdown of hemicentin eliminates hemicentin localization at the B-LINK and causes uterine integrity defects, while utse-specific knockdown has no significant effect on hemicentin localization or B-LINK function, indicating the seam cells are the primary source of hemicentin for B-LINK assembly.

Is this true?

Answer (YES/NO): NO